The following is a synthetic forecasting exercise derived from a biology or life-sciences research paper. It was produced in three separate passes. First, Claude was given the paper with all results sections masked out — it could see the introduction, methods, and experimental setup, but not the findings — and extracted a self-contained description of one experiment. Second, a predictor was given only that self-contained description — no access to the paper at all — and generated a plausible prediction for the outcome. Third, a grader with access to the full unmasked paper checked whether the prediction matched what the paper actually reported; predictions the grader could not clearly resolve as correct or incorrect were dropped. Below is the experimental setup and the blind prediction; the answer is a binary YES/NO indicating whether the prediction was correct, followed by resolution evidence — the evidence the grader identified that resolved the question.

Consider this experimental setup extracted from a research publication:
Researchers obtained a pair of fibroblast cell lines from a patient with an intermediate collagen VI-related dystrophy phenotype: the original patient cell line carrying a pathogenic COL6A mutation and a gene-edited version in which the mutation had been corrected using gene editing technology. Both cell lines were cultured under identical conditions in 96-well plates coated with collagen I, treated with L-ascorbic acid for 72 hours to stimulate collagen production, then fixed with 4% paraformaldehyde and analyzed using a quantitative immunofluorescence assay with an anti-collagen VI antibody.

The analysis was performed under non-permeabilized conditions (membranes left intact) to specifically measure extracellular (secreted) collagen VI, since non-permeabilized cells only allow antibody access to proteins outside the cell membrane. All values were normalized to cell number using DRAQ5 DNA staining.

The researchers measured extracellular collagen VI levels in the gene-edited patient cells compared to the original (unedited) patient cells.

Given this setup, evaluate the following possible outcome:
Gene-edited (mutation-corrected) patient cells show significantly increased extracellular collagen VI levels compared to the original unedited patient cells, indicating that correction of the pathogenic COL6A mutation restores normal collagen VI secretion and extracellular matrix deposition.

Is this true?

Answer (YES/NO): YES